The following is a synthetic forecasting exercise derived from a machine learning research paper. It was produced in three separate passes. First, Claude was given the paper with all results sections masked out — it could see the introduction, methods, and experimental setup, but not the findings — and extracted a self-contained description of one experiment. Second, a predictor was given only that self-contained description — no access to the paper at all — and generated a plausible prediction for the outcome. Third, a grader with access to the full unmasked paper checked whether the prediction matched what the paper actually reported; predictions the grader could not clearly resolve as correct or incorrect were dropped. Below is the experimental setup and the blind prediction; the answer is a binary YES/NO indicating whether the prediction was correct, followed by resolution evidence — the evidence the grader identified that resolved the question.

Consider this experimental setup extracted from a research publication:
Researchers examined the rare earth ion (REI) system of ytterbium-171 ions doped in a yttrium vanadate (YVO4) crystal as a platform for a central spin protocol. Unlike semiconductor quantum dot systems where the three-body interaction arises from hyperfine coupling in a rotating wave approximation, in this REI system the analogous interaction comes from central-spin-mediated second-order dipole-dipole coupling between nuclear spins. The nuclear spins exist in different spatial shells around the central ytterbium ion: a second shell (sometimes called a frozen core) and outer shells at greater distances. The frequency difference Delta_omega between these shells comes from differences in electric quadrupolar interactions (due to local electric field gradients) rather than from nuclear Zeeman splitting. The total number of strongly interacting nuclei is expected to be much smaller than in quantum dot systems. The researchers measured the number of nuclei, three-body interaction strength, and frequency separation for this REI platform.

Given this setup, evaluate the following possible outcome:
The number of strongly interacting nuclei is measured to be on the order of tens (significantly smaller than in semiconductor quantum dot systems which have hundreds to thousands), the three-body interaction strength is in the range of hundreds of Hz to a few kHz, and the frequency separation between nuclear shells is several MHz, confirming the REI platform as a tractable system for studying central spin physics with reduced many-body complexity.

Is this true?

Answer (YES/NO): NO